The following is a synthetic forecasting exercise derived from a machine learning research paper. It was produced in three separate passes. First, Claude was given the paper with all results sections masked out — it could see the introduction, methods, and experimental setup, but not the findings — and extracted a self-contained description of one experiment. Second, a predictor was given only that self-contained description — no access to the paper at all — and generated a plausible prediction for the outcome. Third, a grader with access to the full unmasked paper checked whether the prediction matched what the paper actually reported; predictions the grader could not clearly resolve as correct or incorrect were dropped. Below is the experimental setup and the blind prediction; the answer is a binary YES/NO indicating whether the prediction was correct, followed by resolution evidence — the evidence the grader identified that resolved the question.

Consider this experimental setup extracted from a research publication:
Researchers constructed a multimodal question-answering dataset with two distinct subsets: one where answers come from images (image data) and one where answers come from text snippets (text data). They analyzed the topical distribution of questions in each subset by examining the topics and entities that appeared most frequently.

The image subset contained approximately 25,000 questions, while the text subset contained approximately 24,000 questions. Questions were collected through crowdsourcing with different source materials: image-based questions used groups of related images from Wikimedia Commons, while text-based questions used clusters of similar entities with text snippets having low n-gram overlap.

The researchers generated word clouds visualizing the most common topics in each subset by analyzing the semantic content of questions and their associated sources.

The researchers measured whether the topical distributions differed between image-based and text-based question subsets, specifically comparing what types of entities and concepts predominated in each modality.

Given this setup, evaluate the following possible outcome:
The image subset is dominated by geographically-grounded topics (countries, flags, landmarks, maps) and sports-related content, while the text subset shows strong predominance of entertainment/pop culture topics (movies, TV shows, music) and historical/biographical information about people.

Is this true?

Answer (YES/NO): NO